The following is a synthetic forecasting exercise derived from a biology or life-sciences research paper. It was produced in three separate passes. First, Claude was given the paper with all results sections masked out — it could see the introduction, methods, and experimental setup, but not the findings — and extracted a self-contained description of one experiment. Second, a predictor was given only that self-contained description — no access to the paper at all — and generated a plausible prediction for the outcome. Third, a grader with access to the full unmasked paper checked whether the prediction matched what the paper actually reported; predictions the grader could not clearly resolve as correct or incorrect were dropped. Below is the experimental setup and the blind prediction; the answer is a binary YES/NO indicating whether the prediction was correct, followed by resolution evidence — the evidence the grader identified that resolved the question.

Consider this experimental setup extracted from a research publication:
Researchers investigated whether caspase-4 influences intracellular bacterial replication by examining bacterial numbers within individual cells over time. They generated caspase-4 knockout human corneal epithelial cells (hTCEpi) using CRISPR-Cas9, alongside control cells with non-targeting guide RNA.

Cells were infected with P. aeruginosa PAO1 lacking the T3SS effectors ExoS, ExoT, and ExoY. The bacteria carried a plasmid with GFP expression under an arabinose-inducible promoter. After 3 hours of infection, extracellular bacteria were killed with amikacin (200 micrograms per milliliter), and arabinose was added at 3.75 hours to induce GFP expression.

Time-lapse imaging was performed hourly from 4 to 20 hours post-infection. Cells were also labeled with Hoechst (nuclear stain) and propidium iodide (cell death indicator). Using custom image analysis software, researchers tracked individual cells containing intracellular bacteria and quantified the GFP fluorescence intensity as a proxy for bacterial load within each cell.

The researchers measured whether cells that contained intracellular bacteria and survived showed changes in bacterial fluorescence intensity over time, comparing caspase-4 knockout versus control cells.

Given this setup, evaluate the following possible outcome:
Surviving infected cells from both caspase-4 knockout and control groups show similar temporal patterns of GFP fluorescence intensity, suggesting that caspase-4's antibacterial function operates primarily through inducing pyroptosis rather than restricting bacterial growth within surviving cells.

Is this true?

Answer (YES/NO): NO